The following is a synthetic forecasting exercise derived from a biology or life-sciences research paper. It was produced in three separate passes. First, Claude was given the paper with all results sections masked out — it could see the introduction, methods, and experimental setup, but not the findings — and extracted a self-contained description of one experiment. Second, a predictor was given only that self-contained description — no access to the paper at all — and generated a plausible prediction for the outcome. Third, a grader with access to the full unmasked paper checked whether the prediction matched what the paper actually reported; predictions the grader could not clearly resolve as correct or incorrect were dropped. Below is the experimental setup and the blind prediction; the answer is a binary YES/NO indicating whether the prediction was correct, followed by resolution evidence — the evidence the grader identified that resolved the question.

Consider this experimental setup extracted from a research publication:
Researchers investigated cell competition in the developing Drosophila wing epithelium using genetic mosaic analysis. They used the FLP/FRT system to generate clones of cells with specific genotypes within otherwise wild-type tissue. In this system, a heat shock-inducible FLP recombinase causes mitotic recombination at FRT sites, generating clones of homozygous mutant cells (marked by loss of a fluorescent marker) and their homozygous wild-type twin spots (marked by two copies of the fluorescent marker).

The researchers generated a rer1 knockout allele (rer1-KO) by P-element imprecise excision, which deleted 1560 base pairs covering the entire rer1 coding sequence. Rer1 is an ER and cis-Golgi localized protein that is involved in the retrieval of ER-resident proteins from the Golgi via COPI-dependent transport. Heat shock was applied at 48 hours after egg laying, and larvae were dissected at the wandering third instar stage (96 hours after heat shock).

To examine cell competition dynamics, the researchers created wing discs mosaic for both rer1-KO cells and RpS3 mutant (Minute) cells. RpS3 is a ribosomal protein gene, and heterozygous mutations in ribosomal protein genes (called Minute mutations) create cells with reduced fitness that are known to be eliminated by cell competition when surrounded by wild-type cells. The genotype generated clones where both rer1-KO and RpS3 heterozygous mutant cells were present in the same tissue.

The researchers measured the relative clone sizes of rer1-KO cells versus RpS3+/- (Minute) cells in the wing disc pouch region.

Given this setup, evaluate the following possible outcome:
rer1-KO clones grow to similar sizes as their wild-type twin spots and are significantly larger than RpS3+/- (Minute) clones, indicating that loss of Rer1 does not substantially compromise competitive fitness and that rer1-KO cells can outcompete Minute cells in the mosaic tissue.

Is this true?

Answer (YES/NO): NO